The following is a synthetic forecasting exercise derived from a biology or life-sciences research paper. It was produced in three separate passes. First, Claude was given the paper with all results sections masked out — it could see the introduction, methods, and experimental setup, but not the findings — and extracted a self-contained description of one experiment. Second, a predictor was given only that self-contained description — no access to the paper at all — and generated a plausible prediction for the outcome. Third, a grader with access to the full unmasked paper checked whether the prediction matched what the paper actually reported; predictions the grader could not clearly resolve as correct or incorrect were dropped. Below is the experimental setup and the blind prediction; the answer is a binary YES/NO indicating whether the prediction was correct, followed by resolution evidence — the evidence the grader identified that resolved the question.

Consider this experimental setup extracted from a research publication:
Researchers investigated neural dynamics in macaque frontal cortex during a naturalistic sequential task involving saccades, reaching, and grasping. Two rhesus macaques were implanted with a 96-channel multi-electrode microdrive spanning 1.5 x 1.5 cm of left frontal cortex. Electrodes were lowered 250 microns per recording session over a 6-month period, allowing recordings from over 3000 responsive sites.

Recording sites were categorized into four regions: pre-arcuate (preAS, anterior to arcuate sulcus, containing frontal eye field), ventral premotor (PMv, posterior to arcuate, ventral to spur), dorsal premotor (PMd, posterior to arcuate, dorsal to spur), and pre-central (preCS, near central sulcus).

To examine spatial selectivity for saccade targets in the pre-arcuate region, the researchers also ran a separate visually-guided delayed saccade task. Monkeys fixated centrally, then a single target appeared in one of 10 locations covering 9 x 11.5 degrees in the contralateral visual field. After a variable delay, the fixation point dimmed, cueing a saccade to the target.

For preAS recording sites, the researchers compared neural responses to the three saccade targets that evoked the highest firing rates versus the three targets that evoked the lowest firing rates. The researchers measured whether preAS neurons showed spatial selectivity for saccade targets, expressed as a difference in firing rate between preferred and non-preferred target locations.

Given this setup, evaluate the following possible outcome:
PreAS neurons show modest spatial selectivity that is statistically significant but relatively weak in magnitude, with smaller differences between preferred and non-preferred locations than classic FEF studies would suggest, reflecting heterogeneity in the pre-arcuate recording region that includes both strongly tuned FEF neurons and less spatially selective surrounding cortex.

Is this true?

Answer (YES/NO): NO